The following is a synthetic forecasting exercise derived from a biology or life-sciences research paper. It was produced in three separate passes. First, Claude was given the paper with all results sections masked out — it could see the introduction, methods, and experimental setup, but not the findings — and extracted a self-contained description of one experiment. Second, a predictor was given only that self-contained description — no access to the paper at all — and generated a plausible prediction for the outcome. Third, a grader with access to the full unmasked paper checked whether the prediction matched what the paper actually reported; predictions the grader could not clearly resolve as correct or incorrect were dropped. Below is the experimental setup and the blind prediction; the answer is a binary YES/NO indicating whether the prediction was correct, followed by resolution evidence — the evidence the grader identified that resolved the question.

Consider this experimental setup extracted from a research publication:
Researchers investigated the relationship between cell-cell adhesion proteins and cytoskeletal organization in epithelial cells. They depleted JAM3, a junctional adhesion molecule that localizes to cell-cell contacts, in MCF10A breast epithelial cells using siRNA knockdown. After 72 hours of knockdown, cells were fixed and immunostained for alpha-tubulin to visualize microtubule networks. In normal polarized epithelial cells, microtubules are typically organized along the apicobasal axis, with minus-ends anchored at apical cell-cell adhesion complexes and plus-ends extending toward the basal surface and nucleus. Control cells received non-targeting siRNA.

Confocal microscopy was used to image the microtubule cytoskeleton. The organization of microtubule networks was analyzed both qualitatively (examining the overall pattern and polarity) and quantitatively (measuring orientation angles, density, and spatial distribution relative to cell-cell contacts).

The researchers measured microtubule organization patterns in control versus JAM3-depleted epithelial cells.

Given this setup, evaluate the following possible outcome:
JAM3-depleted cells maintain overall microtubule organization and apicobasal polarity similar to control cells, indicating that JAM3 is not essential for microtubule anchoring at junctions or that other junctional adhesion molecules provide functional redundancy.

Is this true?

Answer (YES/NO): NO